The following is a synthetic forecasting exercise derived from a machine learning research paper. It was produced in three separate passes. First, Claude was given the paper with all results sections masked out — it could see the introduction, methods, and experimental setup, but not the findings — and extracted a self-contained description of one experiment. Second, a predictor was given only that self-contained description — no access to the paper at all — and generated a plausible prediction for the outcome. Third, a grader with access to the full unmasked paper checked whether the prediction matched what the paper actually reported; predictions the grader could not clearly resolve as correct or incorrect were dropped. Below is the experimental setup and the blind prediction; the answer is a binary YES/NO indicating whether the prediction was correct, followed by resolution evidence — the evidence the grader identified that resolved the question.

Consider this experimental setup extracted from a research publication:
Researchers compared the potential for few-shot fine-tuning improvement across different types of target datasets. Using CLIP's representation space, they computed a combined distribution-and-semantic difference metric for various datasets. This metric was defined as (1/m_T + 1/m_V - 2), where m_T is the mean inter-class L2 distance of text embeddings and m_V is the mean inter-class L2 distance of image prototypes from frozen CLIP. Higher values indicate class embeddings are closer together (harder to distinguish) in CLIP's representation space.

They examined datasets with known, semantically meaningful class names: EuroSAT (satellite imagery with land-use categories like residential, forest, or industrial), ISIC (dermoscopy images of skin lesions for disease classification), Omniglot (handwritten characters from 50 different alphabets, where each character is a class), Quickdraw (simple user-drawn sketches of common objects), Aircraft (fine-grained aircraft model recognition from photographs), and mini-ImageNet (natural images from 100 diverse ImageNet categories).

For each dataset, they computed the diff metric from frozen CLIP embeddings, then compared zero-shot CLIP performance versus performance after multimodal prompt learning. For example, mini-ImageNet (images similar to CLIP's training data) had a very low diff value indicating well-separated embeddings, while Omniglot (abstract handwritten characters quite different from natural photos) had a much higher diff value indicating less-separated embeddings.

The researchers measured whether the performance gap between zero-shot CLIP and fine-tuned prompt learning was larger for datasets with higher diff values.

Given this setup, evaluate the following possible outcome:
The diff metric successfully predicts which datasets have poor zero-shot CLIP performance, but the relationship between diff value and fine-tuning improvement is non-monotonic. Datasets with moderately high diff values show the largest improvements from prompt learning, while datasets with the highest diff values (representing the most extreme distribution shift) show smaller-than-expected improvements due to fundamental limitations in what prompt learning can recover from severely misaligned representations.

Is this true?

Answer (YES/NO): NO